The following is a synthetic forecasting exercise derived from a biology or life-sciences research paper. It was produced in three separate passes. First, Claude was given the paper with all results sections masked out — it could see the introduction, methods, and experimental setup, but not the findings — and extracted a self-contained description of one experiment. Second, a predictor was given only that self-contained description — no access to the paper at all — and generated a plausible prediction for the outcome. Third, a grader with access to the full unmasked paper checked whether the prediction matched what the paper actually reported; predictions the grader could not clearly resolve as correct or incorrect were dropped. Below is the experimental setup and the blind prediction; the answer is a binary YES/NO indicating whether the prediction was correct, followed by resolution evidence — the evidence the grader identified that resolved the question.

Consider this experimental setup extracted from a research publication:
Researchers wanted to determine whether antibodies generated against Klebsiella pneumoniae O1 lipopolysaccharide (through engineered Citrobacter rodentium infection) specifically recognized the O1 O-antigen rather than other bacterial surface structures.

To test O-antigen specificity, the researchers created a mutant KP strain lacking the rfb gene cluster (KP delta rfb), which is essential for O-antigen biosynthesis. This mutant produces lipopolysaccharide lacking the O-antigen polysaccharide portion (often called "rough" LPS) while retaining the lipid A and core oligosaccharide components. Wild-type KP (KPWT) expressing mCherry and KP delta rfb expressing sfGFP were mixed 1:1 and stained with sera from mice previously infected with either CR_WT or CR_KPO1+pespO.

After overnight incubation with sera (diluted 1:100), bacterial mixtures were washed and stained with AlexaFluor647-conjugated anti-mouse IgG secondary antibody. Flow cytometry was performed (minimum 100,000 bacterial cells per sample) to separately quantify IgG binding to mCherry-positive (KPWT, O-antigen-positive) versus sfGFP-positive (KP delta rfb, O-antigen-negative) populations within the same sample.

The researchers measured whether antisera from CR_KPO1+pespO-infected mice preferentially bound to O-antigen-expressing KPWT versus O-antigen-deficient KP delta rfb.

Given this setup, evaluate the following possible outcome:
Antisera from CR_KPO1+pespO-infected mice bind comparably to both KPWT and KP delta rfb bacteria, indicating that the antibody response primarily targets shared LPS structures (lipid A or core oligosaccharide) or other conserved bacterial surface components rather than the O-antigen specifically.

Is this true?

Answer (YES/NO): NO